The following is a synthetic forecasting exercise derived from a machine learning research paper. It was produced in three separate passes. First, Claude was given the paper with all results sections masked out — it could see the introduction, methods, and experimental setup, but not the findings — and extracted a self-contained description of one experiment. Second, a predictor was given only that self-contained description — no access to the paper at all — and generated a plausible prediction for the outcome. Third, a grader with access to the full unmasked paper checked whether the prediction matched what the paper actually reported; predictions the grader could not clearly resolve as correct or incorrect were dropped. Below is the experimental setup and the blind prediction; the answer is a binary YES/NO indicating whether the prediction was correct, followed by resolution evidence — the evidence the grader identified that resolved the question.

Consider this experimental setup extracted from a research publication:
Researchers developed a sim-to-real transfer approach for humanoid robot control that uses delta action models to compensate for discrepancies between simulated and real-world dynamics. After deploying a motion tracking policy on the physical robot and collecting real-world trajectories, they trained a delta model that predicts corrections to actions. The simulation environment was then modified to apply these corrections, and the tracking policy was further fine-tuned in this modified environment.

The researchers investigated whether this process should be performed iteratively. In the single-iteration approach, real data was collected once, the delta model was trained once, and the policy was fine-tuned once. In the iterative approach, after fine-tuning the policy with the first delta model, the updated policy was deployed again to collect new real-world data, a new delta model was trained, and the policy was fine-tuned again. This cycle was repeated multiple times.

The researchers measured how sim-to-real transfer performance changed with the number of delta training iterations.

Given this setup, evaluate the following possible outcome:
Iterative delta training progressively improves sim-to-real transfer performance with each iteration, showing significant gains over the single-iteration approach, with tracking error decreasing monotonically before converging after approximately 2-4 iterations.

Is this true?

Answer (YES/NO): NO